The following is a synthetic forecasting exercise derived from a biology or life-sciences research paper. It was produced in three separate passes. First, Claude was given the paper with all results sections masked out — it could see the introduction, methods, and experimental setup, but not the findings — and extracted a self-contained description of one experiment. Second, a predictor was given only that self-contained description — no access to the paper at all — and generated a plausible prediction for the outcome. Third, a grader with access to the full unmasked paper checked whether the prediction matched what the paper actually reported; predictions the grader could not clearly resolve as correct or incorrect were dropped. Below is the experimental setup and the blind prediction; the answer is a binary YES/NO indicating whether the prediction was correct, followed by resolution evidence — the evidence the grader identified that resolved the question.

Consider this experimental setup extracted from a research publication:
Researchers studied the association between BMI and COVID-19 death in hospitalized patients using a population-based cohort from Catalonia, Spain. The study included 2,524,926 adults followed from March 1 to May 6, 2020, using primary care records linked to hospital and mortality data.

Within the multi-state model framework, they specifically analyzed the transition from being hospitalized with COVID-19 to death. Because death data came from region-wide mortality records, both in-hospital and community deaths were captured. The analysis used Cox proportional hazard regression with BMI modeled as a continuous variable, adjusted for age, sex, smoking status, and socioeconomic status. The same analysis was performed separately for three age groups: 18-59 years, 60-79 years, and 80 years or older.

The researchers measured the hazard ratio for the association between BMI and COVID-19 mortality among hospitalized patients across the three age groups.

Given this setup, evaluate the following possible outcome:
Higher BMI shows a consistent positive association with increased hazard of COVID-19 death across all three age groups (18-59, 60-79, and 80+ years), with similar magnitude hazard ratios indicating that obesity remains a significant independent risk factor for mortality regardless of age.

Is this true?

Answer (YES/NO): NO